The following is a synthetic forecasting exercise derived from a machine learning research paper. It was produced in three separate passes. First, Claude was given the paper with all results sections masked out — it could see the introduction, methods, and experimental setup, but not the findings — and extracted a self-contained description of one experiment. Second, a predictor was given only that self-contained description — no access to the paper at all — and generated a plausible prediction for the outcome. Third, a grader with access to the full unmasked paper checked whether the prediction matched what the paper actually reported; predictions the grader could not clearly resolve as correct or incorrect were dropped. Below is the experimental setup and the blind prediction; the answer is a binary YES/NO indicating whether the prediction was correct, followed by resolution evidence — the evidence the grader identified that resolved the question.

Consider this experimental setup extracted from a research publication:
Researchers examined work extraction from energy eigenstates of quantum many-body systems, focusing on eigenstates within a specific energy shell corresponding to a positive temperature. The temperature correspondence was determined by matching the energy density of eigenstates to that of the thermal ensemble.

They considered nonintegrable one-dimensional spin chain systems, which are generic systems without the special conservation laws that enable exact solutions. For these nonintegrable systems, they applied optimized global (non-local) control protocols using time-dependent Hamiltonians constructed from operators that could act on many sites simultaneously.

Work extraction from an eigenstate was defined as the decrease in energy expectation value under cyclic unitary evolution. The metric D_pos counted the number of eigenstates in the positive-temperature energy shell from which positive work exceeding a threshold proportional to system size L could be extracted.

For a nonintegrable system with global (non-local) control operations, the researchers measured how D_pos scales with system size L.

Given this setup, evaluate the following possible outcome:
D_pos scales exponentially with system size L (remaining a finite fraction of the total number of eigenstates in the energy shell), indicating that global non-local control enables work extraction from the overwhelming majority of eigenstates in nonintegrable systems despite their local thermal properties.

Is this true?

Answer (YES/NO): YES